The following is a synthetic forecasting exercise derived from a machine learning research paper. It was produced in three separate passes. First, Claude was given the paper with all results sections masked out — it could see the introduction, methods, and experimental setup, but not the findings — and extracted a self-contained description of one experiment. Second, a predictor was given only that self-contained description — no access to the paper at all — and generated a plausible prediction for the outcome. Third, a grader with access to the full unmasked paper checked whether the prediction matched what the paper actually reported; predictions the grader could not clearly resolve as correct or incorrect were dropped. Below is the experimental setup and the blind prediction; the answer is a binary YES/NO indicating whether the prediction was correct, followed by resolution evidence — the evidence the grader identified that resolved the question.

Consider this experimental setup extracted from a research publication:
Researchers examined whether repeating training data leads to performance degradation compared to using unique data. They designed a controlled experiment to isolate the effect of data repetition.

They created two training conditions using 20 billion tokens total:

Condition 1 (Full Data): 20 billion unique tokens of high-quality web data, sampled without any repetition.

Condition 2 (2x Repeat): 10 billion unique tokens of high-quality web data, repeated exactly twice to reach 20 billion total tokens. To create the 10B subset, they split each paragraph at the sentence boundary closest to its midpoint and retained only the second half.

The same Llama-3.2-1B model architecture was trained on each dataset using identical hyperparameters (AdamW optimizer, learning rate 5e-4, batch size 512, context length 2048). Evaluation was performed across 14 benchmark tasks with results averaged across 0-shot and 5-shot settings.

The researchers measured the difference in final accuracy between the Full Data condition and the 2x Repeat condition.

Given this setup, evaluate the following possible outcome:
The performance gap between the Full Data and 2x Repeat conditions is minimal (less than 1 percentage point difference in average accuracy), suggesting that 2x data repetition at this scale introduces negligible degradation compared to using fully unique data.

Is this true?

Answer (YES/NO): NO